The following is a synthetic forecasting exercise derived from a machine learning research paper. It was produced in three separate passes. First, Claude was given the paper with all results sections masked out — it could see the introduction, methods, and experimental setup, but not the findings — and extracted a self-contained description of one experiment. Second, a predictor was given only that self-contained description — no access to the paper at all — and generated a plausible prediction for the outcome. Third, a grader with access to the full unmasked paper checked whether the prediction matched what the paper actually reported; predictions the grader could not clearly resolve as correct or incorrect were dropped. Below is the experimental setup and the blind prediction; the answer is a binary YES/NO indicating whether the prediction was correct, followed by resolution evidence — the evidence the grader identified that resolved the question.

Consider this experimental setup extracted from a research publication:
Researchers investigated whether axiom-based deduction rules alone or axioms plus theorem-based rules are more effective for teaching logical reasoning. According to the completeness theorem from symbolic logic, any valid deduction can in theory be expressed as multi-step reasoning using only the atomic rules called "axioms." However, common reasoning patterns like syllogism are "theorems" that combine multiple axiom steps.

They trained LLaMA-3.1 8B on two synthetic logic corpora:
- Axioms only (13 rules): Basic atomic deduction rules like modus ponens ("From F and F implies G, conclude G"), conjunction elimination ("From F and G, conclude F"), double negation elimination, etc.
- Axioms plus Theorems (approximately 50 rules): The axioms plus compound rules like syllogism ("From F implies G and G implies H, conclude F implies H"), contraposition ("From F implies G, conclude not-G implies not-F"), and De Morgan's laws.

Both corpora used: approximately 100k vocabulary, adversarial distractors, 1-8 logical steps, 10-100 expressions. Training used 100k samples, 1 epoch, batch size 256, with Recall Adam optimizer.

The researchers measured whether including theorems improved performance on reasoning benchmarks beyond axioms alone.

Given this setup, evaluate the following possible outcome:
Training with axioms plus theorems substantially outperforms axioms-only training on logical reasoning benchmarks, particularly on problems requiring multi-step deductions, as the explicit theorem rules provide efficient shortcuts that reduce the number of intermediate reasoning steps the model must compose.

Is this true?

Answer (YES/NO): NO